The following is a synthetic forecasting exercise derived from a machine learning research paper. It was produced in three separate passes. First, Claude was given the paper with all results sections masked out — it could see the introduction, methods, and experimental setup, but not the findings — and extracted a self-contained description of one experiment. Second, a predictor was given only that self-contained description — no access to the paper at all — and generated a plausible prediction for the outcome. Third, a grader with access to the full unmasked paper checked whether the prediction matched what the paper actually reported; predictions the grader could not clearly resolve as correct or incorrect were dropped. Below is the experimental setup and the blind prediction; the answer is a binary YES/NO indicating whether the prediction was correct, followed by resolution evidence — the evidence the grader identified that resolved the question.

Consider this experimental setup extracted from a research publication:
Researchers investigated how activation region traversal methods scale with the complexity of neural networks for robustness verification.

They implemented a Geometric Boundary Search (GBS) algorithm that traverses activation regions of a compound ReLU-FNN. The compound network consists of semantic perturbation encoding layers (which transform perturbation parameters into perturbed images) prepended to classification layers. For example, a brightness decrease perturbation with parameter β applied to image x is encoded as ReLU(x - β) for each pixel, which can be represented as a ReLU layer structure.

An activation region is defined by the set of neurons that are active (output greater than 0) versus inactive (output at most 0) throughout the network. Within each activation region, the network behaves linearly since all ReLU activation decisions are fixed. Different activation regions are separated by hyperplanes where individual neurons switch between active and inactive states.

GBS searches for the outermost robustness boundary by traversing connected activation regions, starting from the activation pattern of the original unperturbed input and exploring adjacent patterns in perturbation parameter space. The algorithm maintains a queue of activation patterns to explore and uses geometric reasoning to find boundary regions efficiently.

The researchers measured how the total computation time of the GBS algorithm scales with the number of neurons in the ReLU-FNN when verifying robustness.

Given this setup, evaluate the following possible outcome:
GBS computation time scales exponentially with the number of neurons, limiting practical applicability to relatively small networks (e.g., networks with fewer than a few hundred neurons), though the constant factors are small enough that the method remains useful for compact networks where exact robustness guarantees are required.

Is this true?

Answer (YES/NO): NO